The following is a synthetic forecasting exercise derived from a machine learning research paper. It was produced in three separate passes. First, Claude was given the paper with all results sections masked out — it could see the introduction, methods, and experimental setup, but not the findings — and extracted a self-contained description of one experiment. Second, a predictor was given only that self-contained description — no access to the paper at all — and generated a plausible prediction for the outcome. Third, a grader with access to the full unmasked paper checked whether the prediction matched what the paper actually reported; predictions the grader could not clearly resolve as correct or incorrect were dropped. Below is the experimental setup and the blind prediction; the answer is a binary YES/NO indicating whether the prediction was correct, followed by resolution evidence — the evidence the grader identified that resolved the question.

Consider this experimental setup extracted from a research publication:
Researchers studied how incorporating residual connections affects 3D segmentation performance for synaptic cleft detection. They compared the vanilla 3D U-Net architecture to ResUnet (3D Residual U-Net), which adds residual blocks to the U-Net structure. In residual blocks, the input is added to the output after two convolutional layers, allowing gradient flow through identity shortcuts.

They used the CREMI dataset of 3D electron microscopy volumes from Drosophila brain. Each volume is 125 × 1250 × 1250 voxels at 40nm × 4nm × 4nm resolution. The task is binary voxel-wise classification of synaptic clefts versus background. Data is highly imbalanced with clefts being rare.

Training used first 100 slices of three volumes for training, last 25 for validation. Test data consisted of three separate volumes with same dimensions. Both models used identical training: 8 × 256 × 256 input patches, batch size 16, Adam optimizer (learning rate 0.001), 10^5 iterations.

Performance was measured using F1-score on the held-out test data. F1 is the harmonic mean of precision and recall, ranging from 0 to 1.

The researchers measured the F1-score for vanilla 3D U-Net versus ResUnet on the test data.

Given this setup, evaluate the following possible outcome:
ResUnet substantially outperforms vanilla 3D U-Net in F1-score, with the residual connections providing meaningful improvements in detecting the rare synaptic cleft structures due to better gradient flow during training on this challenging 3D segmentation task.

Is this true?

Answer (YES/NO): NO